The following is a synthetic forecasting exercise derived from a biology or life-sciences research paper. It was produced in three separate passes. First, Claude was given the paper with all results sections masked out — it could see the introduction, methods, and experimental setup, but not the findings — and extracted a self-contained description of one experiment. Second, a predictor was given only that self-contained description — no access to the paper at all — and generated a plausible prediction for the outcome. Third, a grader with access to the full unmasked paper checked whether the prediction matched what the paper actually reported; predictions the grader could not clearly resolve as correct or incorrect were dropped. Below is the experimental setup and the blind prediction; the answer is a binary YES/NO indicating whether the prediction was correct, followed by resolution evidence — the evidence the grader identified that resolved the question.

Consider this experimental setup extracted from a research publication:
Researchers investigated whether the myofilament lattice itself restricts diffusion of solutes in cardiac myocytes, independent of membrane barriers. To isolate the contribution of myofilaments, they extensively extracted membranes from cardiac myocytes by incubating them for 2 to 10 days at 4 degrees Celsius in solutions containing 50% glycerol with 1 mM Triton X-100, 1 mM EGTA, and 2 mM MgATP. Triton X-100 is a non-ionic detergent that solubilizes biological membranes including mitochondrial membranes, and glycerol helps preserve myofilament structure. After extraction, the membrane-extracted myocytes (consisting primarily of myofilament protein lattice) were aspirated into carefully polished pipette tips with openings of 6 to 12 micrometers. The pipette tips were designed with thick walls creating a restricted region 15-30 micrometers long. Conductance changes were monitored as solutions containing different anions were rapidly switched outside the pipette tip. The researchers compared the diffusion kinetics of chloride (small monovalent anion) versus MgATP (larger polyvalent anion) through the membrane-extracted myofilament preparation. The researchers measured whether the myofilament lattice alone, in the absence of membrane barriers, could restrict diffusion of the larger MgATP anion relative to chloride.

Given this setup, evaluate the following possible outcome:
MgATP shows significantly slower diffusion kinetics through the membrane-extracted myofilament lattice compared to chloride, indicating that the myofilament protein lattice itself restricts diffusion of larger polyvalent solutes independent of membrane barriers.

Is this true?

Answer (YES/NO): YES